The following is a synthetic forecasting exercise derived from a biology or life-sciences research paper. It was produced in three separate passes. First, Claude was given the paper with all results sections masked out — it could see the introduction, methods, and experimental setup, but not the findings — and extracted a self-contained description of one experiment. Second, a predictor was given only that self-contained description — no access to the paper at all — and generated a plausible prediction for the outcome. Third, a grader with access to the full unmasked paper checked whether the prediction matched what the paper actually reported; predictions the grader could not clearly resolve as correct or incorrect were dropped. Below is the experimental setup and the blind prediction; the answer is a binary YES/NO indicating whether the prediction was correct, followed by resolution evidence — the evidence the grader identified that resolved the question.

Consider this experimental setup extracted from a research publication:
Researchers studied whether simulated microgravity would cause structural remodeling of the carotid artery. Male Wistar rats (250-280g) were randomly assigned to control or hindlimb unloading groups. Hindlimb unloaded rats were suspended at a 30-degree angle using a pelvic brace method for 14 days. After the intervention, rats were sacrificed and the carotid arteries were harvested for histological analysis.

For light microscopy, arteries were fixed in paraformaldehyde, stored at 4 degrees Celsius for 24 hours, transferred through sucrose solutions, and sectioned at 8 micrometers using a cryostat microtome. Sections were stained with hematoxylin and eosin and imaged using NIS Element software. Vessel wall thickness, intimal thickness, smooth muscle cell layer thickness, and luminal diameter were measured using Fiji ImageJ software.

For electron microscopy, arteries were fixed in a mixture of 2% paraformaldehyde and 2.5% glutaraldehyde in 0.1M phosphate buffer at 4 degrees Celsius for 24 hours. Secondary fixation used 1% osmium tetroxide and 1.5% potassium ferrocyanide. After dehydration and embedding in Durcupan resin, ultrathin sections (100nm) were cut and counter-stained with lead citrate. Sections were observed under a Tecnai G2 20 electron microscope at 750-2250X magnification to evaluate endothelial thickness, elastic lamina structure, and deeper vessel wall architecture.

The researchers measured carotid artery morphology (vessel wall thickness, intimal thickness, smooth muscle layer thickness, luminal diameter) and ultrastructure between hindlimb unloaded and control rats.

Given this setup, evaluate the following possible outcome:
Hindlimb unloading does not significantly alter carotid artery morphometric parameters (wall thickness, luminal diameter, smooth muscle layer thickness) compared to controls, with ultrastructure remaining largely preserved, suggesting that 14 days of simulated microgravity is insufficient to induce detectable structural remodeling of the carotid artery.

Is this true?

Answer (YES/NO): YES